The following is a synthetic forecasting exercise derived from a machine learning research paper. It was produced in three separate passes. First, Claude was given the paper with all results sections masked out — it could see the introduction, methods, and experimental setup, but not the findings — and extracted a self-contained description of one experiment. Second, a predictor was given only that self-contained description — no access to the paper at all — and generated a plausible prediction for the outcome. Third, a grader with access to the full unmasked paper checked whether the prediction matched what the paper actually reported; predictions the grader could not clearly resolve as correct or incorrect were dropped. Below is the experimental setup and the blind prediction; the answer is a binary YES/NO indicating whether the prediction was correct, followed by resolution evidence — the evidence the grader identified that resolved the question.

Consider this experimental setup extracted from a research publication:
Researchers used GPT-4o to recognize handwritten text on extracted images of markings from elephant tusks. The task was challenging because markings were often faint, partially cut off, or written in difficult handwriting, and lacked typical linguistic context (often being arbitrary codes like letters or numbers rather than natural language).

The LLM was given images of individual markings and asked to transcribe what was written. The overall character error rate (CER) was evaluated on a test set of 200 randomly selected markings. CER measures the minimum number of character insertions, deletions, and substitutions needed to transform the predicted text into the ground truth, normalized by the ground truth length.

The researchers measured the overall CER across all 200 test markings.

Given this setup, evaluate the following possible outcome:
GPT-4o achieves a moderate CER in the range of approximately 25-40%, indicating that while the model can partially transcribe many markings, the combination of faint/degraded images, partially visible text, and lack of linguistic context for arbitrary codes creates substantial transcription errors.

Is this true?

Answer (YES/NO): YES